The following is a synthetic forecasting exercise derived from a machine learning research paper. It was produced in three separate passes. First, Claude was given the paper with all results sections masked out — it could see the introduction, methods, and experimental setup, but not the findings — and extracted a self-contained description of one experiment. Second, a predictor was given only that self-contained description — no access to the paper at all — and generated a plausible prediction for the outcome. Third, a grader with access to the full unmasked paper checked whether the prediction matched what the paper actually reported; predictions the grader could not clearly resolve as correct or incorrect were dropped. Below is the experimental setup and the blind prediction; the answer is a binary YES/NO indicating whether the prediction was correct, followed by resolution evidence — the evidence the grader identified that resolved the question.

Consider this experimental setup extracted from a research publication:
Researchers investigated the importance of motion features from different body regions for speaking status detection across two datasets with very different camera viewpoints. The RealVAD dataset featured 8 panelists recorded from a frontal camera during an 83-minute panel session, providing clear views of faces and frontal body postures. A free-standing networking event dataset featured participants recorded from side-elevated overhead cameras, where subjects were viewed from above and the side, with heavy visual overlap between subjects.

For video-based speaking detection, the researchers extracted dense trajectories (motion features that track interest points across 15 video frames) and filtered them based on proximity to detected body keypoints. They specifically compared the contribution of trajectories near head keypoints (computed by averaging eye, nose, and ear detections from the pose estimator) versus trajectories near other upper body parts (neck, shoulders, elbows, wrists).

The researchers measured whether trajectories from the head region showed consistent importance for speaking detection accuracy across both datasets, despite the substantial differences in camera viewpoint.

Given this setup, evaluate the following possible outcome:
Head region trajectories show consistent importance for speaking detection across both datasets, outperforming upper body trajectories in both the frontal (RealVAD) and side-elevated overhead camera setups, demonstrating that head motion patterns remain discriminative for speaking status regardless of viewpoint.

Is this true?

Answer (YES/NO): NO